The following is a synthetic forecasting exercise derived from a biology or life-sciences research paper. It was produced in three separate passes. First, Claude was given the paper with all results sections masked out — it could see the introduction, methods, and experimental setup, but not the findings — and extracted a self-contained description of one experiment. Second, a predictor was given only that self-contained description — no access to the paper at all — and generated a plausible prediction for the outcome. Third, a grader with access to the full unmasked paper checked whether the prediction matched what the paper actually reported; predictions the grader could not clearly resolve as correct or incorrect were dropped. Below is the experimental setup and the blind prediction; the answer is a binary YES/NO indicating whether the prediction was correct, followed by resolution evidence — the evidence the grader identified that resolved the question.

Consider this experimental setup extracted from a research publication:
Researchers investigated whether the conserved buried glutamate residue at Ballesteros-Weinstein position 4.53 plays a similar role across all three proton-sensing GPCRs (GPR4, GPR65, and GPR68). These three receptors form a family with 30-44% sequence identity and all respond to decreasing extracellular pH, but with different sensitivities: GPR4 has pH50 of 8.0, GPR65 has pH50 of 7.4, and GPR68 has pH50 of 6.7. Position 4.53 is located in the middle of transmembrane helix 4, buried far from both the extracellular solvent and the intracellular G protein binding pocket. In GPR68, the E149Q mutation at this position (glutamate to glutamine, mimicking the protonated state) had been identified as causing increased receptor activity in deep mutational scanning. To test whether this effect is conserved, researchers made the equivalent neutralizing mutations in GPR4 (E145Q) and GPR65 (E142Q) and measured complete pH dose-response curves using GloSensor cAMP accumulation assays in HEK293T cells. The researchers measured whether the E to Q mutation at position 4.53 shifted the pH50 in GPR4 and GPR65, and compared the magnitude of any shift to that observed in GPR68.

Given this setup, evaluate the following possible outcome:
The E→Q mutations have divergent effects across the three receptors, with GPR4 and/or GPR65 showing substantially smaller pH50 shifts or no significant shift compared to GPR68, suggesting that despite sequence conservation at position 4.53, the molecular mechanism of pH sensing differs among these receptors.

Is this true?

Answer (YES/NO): YES